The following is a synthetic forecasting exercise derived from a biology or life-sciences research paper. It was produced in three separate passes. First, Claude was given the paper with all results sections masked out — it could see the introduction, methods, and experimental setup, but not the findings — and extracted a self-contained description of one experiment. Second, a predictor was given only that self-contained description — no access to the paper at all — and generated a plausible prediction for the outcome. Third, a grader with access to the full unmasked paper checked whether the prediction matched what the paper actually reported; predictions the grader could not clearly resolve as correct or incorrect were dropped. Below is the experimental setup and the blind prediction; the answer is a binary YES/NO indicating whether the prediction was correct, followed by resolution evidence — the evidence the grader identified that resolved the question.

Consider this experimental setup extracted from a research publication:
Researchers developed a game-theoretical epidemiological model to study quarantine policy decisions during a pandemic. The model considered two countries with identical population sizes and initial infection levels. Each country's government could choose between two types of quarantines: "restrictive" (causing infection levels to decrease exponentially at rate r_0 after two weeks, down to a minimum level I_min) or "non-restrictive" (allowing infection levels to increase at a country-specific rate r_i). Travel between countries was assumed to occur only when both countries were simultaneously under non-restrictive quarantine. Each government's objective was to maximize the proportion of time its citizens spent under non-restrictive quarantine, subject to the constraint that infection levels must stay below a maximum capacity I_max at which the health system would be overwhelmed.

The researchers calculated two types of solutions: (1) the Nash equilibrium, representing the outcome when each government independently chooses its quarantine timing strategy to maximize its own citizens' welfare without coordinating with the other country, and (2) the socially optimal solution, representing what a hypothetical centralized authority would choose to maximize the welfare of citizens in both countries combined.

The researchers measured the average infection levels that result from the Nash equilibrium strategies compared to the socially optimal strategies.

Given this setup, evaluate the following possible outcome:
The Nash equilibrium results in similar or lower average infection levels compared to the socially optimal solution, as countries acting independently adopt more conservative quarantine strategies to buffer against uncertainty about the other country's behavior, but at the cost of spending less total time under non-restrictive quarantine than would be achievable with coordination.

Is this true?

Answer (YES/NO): NO